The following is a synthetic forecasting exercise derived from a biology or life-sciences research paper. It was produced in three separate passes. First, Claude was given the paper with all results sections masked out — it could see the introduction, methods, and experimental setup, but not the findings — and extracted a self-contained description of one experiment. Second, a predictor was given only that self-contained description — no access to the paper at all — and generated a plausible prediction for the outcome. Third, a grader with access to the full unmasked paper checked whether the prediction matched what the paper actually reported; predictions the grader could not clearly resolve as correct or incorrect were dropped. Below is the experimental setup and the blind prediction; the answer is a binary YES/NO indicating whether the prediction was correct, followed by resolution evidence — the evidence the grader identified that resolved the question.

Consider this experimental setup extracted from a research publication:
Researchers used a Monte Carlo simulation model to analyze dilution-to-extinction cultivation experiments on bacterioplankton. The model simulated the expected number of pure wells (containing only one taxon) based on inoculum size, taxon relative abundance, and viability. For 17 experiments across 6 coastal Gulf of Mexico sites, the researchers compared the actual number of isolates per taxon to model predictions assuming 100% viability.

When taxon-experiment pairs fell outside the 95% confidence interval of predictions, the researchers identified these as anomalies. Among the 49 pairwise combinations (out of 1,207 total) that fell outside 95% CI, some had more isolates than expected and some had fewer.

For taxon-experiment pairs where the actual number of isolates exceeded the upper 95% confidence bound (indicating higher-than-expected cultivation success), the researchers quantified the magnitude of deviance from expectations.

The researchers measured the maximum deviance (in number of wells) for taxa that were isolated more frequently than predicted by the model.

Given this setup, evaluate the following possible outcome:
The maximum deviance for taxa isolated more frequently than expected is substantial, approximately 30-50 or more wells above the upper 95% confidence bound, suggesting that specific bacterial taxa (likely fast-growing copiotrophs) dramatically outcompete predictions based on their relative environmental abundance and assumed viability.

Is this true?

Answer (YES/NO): NO